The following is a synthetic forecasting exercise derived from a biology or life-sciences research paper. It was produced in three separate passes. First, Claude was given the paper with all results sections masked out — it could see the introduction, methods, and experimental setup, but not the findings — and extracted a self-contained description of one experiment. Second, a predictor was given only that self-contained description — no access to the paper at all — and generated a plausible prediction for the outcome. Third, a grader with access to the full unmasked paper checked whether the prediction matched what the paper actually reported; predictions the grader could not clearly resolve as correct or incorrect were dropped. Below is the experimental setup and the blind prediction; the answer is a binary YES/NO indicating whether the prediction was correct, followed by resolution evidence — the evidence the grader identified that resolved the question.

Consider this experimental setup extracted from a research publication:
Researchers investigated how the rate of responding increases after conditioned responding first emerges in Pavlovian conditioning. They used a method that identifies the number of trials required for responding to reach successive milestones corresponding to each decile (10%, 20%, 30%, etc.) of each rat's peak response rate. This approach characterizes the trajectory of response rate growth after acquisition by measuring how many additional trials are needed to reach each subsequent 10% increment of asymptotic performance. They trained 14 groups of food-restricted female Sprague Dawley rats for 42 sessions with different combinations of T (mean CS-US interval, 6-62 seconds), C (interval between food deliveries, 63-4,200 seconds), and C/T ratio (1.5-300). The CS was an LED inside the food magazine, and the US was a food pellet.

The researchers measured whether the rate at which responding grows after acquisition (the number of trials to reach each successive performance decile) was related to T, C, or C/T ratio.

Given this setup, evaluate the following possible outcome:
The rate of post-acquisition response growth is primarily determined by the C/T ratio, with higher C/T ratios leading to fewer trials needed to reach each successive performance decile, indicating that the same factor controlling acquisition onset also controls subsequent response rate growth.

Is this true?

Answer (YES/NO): NO